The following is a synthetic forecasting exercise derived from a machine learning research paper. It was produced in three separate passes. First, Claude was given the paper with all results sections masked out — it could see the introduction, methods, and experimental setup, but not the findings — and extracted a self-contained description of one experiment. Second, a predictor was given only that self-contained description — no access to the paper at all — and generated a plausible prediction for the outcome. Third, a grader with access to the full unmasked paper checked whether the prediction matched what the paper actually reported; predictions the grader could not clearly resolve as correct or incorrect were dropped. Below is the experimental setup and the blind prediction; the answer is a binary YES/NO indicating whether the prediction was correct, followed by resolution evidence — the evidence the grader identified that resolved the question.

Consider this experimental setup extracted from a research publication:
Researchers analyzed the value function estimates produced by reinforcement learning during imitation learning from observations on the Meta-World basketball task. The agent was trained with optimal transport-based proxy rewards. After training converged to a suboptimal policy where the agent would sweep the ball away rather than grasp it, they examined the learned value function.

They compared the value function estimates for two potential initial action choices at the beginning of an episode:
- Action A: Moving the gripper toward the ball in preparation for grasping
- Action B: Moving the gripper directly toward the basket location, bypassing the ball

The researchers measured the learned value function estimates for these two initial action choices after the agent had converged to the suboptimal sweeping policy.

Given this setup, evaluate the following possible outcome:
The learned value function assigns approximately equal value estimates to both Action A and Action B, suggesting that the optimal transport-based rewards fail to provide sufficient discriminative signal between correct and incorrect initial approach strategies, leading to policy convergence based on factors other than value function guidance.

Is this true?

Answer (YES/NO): NO